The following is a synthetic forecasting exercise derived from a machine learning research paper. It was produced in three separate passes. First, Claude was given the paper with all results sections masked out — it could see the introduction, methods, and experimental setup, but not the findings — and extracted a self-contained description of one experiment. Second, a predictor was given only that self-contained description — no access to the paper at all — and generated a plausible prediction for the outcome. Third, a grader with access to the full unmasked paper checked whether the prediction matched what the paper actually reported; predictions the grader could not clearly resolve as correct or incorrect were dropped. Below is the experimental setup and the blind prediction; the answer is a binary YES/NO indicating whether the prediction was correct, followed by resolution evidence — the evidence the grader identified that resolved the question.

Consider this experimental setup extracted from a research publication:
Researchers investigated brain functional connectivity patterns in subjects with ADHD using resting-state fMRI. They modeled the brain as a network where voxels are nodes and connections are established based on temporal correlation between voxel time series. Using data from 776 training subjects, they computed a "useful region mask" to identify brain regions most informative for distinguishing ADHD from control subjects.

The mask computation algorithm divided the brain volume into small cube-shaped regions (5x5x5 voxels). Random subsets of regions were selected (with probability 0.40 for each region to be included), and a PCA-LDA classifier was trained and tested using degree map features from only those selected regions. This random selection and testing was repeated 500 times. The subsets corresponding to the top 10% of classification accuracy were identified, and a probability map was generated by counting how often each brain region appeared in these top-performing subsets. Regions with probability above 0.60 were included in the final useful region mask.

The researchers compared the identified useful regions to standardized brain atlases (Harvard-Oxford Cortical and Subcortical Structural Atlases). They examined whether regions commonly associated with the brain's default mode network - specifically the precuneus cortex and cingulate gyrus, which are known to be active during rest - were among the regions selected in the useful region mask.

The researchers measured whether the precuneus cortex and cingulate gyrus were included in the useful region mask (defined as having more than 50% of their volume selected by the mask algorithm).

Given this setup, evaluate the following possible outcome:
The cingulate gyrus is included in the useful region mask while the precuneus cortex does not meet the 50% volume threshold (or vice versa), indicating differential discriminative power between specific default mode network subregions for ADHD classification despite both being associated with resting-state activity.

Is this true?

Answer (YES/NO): NO